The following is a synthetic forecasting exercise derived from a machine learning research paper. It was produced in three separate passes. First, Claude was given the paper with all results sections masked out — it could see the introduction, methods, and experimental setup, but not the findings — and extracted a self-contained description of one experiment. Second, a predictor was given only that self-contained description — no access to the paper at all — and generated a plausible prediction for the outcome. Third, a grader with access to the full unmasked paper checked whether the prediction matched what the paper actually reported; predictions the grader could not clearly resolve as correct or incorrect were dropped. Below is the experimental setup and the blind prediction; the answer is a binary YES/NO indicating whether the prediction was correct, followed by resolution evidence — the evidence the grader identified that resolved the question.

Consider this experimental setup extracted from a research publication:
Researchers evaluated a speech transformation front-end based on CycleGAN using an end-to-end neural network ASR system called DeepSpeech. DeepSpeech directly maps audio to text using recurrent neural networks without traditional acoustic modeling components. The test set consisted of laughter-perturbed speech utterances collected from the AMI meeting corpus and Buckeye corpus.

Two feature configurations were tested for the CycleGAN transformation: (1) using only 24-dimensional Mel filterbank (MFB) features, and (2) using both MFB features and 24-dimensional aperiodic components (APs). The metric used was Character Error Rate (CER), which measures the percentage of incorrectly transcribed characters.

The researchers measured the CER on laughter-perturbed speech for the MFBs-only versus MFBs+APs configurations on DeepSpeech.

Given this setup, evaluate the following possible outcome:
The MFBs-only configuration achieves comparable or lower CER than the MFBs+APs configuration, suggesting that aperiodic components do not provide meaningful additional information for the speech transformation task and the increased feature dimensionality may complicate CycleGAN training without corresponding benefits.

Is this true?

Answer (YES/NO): NO